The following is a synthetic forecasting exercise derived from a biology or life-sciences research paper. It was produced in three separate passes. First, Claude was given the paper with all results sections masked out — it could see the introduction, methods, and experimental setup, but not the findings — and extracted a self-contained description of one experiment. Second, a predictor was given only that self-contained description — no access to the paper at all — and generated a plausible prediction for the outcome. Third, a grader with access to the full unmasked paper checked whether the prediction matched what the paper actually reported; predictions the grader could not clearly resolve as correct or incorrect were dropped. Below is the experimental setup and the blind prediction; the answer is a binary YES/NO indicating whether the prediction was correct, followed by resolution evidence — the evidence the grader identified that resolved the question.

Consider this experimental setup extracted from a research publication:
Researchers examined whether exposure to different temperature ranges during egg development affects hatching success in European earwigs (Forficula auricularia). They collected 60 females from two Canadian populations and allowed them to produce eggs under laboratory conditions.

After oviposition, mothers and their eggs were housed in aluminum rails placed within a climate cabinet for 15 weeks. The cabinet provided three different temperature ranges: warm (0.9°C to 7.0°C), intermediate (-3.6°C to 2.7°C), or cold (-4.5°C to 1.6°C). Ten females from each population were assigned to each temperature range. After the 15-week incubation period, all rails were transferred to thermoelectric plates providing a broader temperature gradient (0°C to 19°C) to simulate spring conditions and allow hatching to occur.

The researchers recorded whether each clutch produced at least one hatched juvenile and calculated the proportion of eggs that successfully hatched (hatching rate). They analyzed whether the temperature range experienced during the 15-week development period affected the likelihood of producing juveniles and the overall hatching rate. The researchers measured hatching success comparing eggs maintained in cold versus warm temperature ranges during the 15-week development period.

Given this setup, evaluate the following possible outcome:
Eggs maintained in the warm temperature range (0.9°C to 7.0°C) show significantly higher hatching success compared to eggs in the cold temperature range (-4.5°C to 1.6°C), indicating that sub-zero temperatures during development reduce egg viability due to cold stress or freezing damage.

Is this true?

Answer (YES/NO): YES